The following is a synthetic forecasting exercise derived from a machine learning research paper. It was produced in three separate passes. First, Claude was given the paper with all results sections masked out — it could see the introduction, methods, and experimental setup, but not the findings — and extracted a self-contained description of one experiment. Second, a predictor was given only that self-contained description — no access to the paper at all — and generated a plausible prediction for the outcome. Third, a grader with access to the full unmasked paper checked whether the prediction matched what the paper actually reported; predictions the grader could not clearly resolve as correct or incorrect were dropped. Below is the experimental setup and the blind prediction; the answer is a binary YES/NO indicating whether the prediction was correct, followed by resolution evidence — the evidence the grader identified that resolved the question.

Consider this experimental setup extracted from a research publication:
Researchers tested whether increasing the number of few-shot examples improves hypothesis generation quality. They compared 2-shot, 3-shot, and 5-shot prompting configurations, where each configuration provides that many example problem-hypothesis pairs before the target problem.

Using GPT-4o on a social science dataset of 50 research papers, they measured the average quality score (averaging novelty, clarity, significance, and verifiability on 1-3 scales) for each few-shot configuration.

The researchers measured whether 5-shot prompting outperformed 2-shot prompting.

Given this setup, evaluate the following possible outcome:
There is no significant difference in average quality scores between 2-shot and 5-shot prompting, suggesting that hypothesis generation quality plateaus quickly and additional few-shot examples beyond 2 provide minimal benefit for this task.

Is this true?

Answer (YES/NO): NO